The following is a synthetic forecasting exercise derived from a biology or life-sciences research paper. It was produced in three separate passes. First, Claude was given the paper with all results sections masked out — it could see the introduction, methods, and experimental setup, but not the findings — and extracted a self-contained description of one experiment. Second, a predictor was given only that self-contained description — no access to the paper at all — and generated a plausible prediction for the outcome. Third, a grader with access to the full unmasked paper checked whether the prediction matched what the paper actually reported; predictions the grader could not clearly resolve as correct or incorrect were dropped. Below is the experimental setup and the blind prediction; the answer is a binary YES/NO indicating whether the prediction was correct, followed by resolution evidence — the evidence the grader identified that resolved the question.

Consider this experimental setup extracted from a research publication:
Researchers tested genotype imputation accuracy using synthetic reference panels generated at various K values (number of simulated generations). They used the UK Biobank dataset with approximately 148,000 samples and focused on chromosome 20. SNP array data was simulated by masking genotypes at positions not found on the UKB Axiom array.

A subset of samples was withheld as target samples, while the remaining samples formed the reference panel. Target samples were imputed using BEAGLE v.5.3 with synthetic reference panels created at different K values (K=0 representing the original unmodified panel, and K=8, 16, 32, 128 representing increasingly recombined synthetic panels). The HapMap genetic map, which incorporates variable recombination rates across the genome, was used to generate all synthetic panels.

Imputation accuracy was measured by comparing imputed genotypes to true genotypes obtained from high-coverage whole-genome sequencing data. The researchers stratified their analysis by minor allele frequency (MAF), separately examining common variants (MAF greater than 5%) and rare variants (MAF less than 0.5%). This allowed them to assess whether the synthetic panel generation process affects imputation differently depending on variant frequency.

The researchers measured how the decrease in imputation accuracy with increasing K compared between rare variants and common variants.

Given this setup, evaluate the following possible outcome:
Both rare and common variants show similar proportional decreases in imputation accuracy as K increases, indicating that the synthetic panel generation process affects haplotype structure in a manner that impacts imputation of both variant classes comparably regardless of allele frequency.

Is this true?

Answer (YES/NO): NO